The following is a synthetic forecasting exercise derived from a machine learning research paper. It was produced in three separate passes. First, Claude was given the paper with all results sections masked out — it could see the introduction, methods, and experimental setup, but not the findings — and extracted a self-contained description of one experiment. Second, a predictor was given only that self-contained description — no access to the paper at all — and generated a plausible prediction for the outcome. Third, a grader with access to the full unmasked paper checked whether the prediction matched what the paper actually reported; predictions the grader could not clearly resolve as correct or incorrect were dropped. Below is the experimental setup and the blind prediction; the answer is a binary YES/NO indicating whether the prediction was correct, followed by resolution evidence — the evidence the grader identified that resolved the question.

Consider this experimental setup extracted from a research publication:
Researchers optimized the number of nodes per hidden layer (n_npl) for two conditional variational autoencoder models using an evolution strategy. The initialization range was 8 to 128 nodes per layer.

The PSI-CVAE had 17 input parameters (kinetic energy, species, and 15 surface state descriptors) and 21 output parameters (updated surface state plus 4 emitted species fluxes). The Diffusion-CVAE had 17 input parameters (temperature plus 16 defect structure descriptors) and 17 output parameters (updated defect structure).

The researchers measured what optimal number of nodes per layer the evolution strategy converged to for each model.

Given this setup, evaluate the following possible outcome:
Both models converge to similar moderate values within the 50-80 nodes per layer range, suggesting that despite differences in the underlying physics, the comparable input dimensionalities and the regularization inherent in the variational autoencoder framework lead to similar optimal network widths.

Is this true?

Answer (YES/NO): NO